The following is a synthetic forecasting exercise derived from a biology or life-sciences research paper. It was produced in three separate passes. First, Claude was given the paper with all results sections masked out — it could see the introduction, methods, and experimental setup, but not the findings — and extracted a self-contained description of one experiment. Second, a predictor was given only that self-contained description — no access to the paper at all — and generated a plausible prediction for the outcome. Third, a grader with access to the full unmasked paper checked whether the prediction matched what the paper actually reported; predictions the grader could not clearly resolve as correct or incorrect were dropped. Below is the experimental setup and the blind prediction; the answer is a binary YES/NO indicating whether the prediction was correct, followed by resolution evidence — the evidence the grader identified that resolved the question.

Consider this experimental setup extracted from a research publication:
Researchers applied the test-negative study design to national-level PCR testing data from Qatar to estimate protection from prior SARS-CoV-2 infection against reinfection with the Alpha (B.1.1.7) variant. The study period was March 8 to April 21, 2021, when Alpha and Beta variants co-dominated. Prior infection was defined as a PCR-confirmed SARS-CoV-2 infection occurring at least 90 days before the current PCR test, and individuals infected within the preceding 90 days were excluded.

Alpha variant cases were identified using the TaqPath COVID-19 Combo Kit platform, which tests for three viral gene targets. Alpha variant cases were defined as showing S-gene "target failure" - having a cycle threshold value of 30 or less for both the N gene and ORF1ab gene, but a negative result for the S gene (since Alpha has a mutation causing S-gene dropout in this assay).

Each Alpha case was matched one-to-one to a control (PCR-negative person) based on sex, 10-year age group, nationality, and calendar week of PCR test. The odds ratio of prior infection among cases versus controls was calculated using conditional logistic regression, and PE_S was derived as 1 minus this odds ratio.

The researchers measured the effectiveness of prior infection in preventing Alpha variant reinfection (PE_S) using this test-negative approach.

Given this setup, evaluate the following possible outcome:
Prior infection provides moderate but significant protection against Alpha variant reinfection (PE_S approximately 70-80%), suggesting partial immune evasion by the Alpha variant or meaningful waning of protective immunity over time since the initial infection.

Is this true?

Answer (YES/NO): NO